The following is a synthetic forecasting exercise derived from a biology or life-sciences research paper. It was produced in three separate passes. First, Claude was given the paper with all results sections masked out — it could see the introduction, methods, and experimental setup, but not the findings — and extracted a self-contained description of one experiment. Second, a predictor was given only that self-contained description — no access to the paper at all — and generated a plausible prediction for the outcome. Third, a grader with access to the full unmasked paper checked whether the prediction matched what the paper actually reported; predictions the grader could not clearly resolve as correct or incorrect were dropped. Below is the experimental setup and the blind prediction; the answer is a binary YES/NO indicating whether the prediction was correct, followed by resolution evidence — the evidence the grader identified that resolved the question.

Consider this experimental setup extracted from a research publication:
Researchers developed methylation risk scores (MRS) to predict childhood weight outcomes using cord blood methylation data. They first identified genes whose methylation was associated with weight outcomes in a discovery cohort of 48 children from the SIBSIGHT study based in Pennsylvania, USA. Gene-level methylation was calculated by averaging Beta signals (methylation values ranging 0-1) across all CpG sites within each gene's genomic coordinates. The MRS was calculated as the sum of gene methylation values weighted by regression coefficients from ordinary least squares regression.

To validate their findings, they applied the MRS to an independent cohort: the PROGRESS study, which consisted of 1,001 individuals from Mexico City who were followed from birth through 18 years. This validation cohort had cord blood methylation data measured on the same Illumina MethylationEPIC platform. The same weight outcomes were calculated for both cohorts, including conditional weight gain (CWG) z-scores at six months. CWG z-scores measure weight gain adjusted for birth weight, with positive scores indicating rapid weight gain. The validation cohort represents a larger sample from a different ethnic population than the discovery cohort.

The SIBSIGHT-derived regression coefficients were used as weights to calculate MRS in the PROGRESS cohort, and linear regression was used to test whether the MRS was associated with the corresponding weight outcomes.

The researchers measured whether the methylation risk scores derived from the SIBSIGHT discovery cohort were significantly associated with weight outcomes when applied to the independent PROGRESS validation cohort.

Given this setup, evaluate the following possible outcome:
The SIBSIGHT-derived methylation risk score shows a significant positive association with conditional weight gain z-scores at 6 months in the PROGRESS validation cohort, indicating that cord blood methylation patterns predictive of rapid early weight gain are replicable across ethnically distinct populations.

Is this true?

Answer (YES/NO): NO